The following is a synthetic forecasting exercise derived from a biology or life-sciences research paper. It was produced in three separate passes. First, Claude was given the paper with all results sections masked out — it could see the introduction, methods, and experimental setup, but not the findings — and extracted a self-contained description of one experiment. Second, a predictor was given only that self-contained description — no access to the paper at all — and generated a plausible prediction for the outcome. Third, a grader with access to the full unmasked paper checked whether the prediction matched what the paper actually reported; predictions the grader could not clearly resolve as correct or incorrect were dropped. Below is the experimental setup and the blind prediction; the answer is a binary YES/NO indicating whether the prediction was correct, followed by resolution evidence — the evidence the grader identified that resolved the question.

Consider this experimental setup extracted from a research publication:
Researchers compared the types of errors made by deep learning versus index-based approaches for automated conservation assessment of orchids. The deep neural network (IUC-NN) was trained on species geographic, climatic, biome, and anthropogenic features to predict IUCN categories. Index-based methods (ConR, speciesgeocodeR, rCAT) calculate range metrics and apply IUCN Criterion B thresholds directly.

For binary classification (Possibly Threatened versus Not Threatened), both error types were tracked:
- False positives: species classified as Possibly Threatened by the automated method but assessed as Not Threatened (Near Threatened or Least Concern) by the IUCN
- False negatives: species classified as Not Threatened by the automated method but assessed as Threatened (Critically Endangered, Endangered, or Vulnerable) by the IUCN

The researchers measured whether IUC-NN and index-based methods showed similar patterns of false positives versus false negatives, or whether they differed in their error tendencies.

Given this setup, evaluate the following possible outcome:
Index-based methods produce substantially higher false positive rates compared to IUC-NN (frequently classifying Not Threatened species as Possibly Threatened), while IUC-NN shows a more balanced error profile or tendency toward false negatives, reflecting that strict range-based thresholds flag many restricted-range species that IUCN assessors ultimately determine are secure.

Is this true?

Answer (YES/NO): YES